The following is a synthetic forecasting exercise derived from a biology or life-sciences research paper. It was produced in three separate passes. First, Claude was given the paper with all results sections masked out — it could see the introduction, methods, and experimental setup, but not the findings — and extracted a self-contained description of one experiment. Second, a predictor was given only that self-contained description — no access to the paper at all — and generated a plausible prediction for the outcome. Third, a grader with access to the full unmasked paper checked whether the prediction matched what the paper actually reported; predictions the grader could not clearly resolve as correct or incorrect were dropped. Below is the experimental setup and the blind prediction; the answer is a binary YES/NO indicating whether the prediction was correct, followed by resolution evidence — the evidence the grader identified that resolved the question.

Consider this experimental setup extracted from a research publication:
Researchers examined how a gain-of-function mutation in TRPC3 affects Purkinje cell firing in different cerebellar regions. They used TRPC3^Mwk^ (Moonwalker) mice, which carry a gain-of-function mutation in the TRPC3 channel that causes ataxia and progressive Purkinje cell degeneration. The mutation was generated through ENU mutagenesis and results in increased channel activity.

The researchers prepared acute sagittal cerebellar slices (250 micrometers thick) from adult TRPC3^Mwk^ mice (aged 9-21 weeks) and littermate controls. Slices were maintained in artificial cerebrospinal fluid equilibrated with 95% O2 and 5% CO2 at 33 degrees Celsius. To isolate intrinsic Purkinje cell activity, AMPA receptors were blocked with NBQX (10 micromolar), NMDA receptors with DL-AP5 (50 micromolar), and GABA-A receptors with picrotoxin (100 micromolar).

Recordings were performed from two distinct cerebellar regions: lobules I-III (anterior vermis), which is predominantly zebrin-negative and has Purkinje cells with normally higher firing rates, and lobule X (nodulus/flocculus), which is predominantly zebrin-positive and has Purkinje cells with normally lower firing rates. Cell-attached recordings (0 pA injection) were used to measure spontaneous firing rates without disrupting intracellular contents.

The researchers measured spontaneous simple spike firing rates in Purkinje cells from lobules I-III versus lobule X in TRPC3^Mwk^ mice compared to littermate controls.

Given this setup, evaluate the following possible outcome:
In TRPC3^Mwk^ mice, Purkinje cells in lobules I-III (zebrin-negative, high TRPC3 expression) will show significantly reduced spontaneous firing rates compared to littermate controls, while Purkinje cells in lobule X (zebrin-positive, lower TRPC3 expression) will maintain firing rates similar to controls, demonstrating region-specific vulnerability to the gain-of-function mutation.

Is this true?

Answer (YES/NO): NO